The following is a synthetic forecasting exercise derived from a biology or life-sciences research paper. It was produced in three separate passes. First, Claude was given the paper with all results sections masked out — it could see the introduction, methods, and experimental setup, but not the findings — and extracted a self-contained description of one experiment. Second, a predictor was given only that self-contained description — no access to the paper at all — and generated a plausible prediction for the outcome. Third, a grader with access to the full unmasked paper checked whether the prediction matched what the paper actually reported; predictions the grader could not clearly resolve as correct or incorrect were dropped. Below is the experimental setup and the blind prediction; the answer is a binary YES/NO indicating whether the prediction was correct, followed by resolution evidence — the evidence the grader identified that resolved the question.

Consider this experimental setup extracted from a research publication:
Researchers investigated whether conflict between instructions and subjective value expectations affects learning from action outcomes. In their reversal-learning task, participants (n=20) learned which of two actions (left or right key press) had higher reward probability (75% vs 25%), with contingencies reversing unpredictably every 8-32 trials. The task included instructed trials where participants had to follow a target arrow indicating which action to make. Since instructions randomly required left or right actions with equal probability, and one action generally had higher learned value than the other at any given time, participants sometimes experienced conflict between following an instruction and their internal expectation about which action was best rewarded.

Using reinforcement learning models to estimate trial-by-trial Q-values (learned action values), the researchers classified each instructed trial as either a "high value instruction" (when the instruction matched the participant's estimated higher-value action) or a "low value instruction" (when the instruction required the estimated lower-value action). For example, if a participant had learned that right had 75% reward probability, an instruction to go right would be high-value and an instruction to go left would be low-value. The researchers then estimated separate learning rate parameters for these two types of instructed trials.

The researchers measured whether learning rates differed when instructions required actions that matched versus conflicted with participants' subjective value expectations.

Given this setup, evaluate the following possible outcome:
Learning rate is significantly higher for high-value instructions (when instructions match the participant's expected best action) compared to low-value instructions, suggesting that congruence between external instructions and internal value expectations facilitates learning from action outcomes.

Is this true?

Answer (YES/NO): YES